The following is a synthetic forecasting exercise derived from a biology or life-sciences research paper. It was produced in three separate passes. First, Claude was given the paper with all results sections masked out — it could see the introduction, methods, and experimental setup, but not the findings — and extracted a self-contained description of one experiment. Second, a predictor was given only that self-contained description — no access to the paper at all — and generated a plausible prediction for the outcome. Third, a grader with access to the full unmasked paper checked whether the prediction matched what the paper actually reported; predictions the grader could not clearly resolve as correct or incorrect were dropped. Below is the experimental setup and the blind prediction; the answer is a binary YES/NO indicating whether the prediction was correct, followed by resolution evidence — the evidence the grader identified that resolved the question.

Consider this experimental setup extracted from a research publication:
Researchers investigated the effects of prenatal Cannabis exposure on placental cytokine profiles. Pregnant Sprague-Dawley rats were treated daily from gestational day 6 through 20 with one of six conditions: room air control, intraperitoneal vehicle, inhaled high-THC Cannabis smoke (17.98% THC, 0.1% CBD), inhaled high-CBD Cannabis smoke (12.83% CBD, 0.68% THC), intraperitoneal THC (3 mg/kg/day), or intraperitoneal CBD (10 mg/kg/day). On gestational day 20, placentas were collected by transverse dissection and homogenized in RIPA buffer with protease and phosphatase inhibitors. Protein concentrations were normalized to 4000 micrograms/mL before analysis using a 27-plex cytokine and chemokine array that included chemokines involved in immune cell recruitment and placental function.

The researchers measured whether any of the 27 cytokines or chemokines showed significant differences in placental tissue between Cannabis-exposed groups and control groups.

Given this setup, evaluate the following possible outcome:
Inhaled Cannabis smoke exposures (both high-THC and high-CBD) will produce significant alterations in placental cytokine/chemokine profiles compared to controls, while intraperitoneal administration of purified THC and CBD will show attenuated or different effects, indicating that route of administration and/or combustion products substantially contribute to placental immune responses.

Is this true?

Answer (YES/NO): YES